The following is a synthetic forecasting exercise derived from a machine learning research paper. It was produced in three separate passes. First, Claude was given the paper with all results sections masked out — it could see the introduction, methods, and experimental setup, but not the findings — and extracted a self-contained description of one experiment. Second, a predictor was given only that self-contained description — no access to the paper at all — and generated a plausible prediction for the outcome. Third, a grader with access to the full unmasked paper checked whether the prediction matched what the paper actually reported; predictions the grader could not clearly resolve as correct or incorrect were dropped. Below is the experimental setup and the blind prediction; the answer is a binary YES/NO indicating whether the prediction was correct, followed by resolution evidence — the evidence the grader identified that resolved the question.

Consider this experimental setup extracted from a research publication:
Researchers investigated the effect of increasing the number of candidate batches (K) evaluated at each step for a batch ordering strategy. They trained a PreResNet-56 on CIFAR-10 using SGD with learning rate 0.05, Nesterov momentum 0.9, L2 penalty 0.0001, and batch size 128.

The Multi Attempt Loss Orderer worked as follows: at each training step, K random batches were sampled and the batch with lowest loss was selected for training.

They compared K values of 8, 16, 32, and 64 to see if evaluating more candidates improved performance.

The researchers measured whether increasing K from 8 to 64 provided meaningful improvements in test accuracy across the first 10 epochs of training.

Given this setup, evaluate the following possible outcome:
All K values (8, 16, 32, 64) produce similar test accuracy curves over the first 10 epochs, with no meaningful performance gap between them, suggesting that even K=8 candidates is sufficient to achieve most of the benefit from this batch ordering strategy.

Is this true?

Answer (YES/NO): YES